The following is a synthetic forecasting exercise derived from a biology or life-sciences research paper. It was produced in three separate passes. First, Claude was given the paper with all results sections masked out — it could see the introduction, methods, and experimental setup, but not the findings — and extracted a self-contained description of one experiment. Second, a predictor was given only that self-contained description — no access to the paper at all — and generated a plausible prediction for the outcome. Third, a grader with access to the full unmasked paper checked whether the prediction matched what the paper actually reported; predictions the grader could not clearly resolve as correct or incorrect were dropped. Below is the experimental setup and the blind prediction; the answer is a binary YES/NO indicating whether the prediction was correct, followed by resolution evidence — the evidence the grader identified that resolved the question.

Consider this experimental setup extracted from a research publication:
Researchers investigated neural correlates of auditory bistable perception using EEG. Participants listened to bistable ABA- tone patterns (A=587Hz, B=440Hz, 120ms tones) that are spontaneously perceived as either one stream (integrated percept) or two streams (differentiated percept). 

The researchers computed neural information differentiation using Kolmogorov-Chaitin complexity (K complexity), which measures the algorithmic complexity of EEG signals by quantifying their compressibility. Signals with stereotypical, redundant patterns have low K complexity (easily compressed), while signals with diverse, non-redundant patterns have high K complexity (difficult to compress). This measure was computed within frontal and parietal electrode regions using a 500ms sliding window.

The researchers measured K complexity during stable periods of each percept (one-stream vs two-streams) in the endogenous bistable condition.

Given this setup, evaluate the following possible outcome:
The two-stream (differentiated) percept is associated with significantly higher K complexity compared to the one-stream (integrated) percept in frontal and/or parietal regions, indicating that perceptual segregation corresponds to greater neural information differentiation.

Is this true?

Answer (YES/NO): YES